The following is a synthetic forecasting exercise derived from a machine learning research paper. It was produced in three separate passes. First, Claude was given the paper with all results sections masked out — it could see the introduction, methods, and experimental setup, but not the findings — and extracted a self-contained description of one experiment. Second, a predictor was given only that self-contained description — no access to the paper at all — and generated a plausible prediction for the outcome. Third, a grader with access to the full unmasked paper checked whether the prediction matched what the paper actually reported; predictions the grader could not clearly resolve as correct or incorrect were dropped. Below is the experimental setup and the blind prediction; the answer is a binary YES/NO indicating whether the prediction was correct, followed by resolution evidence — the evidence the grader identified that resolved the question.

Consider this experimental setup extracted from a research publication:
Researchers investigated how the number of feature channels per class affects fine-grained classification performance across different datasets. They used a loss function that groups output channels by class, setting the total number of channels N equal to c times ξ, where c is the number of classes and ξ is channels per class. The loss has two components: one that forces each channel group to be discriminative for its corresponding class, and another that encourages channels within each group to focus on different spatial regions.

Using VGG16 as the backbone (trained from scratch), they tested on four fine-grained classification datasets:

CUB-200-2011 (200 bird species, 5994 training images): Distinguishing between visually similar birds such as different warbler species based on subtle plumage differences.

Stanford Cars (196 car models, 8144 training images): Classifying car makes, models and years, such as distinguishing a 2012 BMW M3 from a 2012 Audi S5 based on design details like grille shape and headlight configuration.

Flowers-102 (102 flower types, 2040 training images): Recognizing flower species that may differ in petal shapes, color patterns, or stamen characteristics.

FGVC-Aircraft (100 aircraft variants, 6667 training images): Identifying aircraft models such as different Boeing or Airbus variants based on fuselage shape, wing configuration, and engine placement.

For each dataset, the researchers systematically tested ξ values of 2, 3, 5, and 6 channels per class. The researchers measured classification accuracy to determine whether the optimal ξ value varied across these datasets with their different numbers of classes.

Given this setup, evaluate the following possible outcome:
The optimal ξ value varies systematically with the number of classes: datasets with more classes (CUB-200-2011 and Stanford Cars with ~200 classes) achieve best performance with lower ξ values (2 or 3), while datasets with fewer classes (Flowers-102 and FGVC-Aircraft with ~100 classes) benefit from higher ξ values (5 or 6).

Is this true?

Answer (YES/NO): NO